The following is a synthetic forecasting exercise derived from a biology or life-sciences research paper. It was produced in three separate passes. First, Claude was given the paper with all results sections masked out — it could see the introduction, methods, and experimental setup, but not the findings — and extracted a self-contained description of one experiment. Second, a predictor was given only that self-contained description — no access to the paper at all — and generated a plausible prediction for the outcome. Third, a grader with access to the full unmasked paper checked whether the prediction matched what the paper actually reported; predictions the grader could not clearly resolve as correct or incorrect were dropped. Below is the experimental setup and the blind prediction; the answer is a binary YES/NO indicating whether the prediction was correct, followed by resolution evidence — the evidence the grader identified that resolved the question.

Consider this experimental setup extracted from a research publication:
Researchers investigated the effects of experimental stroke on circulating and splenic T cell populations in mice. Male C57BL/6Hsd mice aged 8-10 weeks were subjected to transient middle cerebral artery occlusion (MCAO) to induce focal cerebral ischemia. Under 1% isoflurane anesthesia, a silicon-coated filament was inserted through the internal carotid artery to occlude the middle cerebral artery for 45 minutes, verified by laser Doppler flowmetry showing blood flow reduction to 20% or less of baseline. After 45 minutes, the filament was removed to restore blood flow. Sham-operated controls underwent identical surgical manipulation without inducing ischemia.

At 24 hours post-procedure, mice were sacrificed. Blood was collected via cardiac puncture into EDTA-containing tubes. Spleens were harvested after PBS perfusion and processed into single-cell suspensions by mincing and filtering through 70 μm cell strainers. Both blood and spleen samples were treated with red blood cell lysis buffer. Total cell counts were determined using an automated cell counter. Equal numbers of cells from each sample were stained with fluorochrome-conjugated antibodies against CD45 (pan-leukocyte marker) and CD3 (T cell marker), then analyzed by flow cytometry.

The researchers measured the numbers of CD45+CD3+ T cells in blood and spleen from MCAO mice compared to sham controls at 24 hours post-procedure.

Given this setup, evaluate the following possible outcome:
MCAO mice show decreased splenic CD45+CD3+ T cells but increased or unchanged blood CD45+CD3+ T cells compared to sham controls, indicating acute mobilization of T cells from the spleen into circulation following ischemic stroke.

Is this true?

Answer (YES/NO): NO